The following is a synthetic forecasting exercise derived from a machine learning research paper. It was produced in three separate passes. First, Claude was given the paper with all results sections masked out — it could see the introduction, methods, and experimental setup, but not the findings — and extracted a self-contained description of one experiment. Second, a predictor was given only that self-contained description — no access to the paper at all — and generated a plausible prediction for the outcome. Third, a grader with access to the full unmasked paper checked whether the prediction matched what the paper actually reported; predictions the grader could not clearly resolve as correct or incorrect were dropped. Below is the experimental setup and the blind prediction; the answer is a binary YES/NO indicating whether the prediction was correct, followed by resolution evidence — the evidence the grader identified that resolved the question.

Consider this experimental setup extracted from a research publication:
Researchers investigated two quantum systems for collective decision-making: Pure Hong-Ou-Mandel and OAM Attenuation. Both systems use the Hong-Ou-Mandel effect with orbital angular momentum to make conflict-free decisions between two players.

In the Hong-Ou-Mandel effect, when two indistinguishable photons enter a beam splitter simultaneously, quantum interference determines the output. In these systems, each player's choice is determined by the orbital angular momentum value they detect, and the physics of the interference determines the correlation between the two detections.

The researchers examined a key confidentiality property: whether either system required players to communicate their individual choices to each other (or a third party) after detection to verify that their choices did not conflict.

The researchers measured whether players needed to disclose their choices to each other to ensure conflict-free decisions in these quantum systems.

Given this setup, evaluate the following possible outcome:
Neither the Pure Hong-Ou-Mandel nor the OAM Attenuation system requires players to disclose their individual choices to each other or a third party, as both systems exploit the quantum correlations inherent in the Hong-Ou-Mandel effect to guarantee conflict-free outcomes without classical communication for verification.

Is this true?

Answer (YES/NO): NO